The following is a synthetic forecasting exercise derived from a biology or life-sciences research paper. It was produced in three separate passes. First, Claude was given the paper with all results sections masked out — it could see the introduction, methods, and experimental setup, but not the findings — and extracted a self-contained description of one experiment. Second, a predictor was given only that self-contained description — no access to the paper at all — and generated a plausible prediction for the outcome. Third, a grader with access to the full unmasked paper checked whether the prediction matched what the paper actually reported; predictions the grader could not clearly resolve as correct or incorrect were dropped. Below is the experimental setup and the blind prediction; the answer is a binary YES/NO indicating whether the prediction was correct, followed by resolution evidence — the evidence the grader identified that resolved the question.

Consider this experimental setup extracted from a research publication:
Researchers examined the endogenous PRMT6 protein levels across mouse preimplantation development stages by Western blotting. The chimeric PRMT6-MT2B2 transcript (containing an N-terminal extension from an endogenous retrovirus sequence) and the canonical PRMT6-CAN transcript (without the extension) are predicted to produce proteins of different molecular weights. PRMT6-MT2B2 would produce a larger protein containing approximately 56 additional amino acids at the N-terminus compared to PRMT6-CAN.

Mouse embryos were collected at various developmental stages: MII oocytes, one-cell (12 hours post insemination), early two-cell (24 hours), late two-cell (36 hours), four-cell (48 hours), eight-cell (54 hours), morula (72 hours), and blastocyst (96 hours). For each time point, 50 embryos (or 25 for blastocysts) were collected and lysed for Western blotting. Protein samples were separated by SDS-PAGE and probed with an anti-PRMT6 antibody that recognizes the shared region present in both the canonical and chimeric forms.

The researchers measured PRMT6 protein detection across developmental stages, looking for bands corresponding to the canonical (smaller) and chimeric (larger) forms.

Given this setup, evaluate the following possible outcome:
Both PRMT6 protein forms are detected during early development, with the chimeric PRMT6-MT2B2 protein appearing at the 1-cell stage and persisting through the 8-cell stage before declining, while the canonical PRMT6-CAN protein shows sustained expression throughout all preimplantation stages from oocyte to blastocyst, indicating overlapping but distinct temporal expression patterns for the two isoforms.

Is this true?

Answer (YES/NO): NO